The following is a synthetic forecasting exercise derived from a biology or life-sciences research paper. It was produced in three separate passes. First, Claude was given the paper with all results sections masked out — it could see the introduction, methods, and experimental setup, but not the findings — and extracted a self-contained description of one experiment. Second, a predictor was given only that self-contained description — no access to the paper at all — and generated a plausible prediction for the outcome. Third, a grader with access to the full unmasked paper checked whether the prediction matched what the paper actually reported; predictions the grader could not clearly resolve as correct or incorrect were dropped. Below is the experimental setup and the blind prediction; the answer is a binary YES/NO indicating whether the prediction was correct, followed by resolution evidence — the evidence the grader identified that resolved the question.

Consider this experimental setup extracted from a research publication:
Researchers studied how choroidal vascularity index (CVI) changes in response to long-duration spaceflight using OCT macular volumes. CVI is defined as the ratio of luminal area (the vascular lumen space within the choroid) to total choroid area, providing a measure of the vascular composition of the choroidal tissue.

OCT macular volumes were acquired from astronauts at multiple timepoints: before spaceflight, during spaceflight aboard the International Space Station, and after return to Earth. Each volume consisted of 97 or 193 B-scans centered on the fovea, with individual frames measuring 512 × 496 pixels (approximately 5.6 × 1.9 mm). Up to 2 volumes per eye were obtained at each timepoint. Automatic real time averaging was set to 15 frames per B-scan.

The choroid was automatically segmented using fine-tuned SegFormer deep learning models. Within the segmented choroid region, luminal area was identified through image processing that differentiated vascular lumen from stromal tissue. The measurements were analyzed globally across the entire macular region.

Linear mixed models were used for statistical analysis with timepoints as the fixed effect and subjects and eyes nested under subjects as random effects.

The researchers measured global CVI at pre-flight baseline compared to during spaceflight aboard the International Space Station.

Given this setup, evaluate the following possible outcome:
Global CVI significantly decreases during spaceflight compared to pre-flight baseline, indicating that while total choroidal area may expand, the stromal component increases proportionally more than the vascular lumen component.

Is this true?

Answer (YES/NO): NO